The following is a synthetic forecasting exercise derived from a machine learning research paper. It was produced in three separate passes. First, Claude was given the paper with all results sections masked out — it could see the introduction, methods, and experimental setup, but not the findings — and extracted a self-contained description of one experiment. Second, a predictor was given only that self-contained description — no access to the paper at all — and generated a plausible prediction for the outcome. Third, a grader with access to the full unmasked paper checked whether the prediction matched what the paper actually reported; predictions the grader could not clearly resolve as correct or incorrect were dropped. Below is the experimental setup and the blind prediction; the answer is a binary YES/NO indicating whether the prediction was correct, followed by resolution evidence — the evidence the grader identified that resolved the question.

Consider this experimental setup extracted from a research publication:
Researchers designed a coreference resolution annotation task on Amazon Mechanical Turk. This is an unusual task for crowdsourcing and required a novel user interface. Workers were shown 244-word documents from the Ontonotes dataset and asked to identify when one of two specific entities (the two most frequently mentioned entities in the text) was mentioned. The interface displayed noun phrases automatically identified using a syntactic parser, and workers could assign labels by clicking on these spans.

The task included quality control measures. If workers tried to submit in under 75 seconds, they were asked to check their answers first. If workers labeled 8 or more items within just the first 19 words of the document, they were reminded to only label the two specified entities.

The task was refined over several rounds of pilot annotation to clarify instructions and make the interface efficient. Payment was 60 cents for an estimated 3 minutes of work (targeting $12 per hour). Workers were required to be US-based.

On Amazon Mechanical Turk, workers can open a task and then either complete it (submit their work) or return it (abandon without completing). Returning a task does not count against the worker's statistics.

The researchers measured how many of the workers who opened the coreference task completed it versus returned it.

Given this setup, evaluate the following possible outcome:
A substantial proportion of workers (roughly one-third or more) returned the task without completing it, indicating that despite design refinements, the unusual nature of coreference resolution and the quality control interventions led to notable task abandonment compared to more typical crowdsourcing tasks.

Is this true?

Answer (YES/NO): YES